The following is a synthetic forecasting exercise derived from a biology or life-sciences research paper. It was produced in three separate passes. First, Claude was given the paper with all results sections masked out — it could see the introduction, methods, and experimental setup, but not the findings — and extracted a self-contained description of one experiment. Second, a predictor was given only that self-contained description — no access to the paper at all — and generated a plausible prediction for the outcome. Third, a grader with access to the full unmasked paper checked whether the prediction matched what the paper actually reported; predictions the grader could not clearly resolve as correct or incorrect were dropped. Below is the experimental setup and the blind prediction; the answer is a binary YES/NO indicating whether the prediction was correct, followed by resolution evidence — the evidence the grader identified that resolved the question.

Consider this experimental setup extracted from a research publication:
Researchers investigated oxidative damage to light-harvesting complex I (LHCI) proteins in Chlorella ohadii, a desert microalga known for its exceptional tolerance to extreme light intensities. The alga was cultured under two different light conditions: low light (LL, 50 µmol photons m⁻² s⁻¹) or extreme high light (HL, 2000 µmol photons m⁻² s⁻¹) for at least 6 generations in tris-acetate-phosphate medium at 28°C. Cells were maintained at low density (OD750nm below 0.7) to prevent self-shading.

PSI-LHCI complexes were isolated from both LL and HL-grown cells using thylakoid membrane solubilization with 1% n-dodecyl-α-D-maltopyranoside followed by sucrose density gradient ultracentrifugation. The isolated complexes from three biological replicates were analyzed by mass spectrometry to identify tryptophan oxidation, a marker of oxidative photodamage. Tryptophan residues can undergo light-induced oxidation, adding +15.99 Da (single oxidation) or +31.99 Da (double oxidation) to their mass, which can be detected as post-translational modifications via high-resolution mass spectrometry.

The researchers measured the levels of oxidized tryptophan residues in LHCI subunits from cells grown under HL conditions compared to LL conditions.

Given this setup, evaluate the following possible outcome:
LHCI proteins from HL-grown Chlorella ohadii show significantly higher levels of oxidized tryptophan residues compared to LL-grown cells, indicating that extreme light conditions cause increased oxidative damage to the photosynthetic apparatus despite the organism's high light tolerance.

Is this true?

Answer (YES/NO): NO